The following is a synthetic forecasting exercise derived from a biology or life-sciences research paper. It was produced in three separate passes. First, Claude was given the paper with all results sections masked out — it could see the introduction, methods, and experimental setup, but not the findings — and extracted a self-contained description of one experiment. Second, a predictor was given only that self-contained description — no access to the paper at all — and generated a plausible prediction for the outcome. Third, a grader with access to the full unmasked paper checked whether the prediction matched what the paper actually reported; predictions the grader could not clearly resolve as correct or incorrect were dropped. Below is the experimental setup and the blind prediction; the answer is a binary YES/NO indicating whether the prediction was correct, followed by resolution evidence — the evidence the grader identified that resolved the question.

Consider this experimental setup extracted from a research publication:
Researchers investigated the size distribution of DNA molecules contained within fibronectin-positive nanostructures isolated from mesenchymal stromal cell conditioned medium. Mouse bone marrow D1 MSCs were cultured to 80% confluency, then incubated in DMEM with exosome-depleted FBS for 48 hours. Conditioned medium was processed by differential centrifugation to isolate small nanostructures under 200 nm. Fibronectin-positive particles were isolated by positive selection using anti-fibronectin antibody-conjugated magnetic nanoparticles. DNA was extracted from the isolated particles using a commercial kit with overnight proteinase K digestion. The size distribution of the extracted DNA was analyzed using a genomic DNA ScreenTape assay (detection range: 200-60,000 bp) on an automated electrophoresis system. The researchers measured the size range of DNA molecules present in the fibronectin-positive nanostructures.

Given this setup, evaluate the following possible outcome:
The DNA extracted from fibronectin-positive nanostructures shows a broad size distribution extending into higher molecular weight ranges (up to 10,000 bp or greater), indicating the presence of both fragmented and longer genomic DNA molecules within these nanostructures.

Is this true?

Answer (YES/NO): YES